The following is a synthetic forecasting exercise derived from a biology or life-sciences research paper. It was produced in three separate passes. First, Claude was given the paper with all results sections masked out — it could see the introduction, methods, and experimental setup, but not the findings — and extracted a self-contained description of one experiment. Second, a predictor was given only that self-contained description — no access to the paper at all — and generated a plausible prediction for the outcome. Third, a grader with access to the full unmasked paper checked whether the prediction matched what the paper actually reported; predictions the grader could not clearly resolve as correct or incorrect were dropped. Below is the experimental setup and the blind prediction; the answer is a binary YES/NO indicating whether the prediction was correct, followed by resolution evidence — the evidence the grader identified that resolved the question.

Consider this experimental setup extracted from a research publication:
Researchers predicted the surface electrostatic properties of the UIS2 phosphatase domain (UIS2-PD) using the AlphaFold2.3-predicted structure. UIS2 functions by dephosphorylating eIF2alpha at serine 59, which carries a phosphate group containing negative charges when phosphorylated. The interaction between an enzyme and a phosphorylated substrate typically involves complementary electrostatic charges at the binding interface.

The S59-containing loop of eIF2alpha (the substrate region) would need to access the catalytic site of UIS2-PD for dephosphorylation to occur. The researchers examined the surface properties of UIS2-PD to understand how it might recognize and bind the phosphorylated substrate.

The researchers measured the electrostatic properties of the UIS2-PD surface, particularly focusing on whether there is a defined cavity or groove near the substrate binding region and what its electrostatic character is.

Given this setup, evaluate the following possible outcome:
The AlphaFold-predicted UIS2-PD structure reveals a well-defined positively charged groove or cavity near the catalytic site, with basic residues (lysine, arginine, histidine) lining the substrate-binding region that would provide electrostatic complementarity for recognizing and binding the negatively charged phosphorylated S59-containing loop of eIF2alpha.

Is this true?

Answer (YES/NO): NO